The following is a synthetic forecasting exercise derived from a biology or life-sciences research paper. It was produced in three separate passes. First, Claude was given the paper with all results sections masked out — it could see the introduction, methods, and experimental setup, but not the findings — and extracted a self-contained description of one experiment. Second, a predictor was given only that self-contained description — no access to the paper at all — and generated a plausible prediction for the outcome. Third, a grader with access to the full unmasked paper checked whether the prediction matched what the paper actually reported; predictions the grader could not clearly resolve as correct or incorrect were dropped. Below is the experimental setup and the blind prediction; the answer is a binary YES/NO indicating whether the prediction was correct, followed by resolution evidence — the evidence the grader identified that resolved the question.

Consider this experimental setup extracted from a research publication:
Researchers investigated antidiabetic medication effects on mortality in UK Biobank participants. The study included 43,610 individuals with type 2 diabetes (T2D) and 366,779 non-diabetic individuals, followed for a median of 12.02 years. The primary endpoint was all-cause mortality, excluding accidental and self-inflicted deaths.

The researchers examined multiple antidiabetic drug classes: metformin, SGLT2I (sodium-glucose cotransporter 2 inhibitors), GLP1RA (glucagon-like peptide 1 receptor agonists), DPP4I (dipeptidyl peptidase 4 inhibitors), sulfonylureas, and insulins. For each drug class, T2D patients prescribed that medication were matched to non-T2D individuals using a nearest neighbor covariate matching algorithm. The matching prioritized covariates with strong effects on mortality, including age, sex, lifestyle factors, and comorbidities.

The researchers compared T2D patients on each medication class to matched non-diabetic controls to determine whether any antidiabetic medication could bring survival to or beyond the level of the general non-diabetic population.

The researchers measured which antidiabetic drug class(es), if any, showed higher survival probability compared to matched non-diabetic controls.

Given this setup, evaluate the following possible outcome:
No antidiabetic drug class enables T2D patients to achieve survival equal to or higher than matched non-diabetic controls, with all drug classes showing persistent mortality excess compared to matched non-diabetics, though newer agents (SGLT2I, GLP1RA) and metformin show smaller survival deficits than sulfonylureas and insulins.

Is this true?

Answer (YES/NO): NO